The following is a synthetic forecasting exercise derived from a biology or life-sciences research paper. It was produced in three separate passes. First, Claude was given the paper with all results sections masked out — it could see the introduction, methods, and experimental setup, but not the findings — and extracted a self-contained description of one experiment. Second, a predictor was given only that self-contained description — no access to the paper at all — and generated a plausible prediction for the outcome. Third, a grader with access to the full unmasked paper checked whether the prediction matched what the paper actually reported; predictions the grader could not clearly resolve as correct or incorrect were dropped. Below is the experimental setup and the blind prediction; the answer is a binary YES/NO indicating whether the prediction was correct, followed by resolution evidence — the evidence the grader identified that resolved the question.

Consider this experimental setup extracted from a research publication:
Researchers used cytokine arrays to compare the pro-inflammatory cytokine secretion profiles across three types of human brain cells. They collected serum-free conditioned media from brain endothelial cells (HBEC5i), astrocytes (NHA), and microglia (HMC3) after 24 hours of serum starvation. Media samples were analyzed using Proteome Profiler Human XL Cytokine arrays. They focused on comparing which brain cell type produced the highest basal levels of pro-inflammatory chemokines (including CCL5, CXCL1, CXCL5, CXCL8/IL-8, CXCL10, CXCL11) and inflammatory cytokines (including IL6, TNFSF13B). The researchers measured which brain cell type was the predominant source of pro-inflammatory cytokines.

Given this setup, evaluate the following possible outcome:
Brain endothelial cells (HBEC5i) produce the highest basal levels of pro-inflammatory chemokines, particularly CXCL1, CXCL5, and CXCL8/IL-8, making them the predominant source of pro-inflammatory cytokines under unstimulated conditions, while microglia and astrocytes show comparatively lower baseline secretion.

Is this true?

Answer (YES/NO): NO